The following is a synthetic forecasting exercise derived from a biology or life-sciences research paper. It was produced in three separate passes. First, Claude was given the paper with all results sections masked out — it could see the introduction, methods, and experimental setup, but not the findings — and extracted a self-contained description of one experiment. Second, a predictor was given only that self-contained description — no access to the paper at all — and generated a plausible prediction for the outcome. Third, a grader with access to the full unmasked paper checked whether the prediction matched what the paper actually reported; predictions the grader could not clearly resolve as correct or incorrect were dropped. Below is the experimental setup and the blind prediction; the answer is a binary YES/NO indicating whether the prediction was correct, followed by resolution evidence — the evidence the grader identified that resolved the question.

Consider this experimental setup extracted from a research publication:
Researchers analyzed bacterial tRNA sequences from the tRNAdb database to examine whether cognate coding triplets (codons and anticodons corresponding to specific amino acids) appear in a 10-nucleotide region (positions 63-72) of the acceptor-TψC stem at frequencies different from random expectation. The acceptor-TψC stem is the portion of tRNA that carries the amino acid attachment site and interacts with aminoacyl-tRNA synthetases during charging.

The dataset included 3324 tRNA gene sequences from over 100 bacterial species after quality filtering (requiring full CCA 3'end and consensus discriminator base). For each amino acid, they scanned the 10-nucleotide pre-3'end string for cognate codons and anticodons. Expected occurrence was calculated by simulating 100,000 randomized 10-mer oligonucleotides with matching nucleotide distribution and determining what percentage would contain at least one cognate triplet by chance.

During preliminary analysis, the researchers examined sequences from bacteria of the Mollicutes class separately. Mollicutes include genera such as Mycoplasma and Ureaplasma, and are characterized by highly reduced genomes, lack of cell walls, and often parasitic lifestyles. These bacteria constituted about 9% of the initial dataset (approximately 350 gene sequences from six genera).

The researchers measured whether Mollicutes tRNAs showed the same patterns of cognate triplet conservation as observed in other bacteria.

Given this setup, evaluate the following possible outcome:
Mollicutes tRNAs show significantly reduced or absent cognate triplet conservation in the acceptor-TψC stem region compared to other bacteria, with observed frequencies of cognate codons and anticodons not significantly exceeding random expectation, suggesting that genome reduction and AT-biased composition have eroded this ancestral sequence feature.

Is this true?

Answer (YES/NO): NO